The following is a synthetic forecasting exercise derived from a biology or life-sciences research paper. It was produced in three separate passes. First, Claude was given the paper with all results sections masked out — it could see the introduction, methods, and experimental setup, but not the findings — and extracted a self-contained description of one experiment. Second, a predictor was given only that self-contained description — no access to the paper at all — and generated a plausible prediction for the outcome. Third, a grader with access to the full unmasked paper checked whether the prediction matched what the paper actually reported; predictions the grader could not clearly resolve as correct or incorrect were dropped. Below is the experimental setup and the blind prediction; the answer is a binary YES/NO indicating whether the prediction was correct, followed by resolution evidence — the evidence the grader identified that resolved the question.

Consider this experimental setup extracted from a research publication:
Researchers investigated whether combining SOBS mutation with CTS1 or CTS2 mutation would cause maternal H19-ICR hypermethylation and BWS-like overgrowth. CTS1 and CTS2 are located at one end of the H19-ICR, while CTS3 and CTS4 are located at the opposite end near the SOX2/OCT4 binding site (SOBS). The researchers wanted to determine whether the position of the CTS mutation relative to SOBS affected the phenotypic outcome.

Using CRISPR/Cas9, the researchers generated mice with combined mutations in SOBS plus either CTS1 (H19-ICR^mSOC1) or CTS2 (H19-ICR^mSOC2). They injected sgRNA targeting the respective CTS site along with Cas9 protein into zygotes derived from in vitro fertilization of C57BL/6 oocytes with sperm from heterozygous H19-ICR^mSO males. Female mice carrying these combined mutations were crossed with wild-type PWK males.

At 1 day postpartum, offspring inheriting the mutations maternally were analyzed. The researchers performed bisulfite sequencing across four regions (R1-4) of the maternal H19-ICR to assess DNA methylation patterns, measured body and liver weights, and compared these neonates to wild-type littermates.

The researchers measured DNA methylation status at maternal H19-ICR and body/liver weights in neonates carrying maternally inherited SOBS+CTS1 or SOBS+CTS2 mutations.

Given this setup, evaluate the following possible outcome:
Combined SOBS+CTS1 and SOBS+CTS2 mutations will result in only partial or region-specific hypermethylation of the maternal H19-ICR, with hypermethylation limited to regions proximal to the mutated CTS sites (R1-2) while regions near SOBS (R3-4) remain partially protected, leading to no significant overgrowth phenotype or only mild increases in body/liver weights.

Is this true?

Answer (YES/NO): NO